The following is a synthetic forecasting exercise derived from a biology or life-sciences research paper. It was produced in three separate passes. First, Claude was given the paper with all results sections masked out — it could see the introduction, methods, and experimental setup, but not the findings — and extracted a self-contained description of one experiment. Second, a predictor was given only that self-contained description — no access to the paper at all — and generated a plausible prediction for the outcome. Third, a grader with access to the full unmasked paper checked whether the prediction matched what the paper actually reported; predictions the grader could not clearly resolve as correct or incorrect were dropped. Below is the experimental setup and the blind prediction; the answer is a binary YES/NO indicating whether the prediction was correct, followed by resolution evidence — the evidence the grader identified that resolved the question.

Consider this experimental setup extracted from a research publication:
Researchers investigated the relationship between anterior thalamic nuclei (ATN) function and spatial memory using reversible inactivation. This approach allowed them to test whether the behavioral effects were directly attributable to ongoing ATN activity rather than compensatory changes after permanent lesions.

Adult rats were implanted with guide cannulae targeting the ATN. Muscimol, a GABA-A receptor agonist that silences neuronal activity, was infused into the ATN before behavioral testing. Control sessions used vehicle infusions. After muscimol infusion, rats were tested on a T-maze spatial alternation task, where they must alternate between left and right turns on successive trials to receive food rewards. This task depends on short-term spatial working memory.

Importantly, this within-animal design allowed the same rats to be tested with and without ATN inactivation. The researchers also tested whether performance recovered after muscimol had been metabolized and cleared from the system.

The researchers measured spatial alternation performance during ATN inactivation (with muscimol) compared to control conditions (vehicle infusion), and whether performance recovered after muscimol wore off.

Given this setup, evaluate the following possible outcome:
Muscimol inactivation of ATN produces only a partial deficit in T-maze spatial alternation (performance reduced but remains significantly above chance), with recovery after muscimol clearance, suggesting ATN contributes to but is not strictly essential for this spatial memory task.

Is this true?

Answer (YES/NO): NO